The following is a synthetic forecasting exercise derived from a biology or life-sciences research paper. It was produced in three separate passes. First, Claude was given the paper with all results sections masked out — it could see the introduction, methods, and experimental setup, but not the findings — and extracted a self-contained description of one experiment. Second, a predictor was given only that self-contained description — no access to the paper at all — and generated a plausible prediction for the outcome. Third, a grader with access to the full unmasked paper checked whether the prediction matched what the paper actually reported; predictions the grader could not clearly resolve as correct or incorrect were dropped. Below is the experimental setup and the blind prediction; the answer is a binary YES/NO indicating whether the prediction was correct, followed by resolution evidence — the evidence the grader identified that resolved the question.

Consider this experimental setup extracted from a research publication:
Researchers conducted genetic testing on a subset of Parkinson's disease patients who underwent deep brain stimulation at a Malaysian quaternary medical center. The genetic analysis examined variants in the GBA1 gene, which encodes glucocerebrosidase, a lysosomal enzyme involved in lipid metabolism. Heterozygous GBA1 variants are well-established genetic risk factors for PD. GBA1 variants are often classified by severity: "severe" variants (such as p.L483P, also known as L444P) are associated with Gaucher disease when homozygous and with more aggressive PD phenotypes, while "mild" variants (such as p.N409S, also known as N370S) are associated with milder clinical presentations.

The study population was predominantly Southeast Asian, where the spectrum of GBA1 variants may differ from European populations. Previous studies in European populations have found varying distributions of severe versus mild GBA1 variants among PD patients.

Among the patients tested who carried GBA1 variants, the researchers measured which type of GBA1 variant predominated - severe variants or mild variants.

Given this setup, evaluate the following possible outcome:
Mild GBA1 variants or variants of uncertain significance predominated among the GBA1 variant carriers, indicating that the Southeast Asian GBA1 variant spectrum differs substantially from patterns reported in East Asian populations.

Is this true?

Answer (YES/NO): NO